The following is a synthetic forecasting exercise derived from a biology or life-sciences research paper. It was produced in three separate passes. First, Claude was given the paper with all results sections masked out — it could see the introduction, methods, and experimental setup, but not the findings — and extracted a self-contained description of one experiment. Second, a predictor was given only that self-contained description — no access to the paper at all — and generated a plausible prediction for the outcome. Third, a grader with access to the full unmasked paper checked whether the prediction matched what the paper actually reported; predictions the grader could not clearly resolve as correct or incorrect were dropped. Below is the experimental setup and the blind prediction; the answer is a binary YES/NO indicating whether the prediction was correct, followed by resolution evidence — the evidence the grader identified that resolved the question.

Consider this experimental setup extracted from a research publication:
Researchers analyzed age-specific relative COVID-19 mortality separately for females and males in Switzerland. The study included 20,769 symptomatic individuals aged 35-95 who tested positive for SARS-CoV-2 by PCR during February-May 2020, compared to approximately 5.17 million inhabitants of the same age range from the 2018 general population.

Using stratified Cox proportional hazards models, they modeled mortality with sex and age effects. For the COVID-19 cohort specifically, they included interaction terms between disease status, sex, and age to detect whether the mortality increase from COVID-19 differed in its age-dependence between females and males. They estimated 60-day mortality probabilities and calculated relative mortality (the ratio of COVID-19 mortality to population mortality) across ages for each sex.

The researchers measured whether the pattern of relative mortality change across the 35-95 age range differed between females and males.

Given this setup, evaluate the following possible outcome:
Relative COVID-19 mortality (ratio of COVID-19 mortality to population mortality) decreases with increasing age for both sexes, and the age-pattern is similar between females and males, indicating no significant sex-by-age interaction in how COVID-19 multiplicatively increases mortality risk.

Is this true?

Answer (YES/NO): YES